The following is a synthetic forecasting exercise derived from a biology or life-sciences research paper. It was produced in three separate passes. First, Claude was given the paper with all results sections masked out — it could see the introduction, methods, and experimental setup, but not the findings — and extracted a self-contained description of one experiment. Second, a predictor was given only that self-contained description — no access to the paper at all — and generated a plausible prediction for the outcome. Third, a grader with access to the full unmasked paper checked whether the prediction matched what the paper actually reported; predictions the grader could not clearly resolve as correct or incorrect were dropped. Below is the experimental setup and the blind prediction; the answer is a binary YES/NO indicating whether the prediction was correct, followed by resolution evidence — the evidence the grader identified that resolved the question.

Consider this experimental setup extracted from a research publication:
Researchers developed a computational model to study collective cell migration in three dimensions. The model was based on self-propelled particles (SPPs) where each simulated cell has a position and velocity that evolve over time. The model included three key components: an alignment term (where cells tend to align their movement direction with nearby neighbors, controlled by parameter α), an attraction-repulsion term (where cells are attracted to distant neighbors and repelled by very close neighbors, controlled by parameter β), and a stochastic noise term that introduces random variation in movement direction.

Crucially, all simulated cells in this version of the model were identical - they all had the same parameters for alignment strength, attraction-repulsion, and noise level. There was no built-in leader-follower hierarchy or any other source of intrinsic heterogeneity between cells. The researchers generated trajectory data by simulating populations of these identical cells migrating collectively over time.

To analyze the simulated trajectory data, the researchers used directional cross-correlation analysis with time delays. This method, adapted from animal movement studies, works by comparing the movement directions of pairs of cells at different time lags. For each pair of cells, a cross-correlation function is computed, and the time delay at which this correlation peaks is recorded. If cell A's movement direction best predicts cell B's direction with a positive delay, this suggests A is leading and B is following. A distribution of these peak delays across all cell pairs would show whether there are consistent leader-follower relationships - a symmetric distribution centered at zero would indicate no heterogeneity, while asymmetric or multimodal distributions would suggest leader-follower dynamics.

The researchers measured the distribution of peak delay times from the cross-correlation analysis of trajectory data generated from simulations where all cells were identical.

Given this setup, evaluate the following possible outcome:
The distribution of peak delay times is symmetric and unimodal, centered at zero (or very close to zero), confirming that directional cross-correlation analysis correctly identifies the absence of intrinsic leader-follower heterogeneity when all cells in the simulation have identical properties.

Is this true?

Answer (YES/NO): NO